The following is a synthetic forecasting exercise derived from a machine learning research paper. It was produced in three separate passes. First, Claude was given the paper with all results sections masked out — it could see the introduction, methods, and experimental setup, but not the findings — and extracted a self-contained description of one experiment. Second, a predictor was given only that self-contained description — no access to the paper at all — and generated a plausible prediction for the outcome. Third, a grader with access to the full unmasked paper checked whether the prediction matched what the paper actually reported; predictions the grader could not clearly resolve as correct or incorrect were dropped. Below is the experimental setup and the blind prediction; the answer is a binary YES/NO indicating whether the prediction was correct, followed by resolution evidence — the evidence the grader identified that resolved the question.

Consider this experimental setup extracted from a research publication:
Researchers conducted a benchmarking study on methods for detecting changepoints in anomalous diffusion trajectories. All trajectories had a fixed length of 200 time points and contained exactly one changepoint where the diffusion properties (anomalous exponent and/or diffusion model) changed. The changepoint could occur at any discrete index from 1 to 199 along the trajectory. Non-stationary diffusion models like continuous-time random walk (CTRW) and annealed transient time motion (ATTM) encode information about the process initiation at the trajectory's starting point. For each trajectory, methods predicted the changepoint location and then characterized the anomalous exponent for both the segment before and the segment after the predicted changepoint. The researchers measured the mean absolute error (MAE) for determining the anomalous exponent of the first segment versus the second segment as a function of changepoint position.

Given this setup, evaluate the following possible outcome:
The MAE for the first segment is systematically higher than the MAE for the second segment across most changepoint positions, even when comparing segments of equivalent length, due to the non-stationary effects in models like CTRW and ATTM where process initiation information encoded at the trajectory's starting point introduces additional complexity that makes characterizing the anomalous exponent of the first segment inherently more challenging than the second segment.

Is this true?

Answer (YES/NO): NO